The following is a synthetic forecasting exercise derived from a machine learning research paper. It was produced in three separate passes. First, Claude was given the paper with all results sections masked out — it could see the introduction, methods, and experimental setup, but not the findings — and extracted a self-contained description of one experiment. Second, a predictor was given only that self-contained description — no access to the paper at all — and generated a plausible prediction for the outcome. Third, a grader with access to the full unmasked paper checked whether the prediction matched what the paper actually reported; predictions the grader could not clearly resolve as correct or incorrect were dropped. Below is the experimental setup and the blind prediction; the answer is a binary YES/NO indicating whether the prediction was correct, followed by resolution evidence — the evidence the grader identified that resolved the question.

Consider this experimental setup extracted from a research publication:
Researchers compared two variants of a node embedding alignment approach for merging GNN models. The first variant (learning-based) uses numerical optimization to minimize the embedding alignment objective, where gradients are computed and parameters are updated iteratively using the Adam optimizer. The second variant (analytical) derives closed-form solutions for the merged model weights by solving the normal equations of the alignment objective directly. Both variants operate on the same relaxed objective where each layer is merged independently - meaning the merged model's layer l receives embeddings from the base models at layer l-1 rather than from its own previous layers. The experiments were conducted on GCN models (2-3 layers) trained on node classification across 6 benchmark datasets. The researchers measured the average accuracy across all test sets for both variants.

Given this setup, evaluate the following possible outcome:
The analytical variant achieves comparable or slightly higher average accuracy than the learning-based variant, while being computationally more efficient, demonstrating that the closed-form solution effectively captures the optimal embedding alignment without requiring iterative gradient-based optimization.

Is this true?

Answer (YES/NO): YES